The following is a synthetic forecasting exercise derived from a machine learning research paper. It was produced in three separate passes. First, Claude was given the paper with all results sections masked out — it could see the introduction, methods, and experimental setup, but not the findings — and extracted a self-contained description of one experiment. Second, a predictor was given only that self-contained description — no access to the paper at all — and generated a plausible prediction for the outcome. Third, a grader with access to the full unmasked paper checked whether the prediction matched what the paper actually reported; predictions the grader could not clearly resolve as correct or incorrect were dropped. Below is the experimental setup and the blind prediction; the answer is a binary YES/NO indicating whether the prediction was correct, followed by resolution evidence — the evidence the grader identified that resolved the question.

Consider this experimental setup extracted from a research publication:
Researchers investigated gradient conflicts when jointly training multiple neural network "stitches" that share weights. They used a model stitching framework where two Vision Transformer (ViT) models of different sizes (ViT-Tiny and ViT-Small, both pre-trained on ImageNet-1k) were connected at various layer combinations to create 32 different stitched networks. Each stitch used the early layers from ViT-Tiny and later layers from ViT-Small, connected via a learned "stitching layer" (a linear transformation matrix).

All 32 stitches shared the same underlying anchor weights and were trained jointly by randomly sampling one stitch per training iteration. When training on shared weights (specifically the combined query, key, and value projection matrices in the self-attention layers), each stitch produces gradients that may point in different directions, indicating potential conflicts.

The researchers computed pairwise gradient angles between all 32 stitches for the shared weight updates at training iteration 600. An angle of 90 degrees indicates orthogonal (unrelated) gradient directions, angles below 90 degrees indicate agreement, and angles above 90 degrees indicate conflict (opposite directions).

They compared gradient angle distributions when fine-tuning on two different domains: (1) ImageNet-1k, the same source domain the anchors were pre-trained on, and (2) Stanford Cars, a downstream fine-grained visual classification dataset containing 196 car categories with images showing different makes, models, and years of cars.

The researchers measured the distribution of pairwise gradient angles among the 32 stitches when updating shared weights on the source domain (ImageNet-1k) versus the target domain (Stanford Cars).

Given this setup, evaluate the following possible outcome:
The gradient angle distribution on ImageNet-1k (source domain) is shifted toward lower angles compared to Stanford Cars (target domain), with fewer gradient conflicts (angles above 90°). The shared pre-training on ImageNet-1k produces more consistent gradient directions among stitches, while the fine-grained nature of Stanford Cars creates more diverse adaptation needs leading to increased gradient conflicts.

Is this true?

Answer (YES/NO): YES